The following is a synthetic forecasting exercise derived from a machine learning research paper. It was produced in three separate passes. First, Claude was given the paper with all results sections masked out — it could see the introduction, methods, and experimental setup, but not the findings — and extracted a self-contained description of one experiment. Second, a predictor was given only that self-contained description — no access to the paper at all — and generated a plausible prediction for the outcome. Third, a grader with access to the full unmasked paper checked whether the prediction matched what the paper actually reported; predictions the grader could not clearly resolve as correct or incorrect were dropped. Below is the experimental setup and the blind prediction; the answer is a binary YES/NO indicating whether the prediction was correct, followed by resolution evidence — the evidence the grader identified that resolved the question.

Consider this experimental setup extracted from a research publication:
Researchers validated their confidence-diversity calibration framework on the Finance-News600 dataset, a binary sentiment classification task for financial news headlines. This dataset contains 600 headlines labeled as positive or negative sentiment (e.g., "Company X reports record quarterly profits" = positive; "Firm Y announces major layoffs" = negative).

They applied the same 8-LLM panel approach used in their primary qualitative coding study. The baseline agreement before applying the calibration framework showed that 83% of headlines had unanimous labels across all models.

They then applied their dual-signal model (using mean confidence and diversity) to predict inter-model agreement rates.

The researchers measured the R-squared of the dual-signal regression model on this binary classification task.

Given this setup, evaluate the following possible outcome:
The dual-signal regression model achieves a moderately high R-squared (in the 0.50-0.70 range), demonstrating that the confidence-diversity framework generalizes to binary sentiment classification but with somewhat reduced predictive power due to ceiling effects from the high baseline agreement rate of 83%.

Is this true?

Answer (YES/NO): NO